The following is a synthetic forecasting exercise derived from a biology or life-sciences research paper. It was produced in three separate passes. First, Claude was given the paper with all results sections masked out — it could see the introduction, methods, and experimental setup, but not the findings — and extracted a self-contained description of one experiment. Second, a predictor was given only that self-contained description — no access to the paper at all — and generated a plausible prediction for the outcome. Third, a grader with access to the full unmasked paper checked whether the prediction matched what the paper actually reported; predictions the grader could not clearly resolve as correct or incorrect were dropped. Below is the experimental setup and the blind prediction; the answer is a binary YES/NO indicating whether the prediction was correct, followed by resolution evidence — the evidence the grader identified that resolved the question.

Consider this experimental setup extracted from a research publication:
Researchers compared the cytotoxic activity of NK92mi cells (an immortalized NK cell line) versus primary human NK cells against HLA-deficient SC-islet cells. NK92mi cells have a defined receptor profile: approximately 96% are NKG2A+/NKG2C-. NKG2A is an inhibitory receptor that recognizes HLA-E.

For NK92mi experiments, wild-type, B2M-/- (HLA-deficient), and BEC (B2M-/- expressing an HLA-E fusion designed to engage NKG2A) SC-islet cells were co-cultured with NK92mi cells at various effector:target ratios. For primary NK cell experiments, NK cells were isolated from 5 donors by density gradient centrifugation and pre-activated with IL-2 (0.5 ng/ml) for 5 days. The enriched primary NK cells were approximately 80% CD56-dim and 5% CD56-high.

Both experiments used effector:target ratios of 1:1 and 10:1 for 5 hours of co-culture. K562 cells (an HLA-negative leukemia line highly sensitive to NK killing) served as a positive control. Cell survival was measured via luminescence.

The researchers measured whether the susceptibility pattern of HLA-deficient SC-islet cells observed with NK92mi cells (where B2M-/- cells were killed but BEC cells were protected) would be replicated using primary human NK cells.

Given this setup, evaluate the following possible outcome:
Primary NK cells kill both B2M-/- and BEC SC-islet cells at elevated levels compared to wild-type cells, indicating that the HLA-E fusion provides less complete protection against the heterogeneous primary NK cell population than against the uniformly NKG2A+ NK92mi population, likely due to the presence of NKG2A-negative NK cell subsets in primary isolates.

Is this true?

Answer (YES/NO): NO